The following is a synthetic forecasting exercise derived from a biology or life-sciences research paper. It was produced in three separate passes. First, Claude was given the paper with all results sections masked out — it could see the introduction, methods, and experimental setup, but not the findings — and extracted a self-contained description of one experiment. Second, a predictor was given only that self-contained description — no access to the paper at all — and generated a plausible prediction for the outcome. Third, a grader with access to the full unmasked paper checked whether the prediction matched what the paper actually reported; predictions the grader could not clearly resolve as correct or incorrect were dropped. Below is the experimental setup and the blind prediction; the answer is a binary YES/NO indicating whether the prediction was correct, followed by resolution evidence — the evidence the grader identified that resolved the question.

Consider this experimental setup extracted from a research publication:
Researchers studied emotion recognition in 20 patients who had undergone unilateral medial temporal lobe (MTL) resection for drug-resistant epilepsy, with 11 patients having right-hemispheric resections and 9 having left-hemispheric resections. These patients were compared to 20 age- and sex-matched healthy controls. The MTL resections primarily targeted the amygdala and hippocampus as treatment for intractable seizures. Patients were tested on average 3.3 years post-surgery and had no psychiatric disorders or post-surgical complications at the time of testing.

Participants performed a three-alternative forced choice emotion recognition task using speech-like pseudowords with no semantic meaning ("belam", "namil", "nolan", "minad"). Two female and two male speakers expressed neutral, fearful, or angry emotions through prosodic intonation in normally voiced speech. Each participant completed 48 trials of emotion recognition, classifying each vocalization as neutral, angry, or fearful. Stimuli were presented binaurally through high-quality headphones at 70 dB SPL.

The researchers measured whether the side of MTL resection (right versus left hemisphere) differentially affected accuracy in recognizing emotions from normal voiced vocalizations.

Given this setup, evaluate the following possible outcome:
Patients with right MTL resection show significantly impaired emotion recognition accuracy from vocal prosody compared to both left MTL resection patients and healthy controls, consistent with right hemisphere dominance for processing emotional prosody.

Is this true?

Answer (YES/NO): NO